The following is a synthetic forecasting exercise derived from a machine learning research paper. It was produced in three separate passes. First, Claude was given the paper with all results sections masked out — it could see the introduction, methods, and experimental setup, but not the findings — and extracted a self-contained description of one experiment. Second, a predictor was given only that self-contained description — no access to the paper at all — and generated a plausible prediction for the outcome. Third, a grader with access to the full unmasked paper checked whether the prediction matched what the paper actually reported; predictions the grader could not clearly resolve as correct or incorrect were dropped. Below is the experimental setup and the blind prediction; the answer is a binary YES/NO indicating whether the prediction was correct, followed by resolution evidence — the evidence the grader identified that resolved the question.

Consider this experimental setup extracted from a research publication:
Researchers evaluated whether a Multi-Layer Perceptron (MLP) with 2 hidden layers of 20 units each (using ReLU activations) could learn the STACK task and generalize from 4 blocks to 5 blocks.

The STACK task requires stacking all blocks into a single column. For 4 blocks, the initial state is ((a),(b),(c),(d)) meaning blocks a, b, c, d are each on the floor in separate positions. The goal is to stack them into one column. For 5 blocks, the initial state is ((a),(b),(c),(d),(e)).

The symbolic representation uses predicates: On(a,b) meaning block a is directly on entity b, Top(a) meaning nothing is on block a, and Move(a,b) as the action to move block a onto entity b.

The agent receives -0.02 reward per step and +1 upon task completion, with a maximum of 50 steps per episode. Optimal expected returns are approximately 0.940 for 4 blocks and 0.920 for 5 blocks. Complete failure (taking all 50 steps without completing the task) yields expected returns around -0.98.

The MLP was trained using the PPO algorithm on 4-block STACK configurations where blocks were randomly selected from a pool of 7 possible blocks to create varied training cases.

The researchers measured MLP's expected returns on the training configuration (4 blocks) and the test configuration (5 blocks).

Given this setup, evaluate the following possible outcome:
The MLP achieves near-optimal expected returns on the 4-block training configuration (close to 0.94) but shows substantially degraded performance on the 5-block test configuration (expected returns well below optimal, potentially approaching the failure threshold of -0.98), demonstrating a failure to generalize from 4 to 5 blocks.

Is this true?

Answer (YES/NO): YES